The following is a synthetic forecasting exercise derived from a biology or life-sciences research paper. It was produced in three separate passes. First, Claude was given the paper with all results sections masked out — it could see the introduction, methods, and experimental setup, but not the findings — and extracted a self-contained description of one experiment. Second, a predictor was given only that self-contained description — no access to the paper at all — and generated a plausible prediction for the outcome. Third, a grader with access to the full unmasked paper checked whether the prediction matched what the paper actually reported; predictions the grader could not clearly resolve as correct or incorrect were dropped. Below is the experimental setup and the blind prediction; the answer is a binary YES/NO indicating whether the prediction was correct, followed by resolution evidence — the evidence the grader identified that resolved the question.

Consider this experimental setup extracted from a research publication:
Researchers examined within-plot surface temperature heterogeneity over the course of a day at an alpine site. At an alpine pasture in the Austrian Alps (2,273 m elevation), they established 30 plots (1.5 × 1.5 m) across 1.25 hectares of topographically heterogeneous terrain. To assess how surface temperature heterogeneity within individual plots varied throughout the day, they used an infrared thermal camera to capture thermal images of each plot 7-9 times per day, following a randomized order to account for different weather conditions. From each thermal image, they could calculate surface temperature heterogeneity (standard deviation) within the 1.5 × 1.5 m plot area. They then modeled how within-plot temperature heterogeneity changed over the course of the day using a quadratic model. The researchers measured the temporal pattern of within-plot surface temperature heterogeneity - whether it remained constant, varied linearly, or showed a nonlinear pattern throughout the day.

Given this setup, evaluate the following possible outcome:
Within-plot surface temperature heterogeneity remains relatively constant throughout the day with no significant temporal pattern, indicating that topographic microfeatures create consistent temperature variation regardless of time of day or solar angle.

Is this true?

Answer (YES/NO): NO